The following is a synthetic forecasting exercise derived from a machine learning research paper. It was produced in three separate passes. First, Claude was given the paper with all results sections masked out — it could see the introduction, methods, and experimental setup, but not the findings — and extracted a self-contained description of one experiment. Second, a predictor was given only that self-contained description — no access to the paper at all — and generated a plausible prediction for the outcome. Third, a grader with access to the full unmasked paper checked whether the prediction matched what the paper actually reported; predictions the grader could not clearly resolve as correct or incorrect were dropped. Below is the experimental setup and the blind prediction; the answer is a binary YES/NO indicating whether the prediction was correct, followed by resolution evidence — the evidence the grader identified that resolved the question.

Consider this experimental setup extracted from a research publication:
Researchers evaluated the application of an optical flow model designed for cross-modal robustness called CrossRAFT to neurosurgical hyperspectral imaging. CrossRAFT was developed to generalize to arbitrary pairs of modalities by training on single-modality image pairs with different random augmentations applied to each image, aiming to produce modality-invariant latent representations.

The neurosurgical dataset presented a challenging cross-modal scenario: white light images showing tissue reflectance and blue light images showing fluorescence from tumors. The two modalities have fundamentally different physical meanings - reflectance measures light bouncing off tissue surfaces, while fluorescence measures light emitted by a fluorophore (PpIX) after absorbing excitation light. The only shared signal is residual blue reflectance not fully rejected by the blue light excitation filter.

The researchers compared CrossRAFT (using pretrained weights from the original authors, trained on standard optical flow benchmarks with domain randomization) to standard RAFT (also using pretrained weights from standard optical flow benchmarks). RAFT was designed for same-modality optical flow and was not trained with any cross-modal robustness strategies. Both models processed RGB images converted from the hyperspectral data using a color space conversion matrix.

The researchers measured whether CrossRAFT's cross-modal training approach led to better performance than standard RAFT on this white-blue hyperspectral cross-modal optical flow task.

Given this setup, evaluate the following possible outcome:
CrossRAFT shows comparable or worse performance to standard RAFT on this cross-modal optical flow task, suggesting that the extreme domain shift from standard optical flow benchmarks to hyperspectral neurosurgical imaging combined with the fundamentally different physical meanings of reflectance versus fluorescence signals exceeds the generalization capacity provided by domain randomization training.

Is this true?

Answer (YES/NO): NO